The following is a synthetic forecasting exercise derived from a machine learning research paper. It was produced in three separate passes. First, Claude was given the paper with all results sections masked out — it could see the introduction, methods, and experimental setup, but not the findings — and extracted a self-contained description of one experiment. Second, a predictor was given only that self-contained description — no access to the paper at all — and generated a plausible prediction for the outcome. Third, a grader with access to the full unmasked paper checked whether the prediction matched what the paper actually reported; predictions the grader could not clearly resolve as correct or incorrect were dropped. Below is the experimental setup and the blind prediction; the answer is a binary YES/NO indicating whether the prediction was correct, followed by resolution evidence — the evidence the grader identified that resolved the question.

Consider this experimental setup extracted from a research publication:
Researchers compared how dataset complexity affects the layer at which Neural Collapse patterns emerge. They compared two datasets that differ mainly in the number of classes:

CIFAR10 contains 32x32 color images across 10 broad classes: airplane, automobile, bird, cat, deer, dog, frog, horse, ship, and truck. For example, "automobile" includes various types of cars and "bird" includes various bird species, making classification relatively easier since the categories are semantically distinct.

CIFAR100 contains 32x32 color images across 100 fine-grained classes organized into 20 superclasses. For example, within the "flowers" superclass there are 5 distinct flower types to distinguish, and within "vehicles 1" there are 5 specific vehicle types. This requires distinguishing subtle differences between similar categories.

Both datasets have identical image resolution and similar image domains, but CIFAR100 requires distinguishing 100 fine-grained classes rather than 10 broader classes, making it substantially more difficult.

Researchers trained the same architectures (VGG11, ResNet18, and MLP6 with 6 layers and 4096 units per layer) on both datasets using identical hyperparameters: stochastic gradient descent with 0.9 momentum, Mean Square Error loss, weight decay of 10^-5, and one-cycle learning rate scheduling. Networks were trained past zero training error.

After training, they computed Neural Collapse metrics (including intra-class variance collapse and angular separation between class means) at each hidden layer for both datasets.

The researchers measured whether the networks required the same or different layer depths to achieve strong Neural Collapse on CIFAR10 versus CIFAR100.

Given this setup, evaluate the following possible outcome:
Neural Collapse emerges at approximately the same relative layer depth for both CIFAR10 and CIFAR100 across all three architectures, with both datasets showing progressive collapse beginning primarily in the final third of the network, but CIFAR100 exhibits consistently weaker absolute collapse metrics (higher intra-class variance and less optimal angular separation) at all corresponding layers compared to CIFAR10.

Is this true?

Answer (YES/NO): NO